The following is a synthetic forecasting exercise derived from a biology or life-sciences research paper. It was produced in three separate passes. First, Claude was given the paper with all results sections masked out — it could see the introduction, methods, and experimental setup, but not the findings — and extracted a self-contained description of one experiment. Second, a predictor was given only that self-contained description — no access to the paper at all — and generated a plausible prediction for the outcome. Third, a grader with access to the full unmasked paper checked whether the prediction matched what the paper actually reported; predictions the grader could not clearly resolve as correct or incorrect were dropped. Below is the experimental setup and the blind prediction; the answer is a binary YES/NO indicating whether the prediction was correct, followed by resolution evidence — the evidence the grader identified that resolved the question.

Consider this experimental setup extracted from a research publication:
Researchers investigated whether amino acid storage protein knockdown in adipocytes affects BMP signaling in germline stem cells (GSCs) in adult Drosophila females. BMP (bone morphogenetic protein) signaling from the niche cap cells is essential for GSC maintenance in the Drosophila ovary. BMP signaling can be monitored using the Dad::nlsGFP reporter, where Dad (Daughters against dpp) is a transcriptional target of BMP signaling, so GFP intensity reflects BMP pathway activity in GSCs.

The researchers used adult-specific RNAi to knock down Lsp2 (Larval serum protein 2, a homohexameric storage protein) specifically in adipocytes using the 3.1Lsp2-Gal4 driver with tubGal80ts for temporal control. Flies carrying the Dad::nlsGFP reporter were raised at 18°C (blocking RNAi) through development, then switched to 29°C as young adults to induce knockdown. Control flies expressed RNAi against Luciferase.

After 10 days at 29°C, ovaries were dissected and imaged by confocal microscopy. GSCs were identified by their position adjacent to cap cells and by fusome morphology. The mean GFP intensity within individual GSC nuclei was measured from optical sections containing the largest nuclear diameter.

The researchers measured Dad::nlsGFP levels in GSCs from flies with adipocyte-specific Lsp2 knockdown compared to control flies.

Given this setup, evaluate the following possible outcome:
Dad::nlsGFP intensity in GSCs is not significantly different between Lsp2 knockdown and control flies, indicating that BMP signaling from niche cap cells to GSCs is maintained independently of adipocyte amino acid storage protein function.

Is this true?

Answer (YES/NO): YES